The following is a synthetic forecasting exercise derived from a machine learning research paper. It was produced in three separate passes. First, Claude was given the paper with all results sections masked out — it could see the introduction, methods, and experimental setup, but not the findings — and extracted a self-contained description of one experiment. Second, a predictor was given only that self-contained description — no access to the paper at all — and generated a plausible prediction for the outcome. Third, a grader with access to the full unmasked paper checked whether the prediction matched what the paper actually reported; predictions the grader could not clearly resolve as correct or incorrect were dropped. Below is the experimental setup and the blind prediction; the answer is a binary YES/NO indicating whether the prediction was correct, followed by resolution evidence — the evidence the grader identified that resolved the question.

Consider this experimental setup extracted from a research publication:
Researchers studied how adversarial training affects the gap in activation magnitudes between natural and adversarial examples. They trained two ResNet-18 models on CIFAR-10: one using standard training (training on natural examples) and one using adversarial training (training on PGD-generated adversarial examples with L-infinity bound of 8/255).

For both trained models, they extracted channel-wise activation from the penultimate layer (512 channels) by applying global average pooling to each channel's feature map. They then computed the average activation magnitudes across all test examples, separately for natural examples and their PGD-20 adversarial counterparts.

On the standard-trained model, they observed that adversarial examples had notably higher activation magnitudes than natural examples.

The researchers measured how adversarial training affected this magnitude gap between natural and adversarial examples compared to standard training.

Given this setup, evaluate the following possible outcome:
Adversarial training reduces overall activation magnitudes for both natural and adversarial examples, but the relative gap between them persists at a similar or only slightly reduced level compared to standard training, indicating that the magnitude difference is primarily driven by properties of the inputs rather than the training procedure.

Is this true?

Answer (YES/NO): NO